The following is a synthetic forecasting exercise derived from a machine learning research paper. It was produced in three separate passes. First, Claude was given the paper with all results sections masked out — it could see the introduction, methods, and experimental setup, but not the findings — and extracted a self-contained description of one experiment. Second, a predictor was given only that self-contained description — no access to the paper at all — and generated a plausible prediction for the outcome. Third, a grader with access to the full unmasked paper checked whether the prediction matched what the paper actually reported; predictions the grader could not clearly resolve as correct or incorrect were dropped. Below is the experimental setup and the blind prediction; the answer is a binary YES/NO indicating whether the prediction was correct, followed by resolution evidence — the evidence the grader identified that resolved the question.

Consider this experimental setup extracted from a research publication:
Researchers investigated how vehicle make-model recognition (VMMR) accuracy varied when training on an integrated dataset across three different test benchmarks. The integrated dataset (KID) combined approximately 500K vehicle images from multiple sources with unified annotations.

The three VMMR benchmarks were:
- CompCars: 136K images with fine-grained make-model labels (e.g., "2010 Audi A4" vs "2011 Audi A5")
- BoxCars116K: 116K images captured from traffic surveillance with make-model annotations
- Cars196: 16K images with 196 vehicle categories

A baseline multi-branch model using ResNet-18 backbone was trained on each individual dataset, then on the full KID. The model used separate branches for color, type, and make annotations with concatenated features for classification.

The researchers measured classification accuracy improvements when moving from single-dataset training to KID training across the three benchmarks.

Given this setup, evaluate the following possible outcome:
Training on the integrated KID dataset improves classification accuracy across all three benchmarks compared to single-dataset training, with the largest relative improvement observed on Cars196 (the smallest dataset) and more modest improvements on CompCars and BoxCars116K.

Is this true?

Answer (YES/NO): NO